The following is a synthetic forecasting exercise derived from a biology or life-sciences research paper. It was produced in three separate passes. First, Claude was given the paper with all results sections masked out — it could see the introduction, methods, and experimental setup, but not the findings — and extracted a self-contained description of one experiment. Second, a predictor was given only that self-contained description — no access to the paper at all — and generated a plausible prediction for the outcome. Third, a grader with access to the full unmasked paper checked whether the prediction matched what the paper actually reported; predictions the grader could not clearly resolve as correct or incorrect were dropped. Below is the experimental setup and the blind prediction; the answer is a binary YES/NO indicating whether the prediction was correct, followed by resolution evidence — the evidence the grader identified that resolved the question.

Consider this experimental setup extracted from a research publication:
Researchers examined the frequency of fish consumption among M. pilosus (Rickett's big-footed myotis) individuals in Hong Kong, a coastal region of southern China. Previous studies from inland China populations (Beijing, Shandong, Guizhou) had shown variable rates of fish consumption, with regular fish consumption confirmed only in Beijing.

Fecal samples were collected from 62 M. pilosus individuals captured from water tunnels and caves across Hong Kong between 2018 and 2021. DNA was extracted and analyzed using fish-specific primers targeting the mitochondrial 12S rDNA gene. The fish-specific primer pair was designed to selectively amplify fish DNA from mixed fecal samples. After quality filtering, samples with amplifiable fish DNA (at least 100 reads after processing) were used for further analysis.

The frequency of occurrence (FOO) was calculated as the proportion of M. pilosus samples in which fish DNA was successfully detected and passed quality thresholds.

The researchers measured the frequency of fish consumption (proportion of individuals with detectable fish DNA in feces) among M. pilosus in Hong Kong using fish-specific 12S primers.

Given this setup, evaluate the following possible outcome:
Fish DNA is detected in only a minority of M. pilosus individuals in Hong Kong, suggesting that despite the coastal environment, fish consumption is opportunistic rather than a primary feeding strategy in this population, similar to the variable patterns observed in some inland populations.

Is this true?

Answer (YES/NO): NO